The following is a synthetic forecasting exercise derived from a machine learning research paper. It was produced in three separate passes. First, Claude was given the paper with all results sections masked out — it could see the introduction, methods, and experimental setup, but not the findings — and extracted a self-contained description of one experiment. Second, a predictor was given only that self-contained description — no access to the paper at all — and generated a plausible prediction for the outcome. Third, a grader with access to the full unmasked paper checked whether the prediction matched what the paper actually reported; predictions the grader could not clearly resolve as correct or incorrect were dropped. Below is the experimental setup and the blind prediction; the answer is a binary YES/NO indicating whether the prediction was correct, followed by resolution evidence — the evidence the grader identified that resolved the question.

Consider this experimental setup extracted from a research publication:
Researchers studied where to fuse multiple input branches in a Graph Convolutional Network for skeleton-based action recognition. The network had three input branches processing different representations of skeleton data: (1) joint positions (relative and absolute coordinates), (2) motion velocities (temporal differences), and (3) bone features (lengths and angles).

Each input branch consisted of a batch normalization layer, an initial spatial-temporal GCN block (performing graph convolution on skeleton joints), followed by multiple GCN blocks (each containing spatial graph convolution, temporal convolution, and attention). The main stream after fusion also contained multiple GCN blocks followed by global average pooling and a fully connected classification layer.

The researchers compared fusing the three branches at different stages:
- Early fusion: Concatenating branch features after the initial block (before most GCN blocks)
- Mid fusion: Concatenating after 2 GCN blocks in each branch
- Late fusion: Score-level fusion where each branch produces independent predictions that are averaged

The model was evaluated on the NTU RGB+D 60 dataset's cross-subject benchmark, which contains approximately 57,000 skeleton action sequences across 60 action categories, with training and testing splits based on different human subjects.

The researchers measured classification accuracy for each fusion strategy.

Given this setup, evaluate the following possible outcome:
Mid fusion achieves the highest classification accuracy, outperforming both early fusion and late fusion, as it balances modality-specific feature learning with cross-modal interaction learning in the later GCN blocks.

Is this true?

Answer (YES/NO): YES